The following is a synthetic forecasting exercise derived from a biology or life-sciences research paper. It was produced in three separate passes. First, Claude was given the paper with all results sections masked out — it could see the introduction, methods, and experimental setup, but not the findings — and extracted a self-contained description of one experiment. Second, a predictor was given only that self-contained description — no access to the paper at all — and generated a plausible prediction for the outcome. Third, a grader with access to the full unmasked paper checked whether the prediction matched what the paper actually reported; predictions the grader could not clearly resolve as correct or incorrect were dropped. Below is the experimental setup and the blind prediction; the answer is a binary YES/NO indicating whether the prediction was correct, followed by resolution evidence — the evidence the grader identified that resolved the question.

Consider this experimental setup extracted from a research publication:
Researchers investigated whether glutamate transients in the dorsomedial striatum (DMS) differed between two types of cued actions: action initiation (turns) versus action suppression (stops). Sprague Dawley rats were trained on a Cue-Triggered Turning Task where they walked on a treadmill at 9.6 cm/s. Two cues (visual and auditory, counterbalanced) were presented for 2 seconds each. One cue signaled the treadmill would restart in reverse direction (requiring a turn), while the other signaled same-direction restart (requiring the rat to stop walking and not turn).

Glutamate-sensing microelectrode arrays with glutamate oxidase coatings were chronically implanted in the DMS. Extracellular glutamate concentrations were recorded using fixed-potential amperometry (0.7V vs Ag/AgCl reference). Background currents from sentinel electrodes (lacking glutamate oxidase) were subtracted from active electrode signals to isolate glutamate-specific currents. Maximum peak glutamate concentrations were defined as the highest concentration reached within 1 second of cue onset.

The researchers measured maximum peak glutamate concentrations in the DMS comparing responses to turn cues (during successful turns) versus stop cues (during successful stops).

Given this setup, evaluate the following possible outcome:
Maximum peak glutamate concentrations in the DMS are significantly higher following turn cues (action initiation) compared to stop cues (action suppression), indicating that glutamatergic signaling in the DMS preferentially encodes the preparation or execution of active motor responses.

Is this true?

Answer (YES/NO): NO